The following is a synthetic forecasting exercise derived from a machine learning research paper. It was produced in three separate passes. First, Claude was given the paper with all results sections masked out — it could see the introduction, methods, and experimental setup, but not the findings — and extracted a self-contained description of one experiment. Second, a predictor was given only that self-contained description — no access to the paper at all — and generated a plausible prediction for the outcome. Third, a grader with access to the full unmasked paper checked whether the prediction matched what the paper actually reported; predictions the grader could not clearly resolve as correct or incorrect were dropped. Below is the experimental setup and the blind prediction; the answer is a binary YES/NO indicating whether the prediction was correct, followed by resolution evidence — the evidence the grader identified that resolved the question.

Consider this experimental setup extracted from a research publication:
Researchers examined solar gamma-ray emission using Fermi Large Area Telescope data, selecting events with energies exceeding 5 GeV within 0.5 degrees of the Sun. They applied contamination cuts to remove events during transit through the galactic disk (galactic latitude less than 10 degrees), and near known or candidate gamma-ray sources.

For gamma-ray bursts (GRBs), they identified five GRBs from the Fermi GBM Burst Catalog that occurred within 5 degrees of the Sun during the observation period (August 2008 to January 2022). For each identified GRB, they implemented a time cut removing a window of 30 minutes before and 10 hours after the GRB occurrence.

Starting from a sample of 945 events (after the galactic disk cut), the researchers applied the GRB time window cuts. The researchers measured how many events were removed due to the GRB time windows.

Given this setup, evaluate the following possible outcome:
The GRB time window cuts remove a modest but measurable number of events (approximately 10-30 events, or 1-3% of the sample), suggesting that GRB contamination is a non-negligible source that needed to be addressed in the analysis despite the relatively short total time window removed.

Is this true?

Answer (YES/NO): NO